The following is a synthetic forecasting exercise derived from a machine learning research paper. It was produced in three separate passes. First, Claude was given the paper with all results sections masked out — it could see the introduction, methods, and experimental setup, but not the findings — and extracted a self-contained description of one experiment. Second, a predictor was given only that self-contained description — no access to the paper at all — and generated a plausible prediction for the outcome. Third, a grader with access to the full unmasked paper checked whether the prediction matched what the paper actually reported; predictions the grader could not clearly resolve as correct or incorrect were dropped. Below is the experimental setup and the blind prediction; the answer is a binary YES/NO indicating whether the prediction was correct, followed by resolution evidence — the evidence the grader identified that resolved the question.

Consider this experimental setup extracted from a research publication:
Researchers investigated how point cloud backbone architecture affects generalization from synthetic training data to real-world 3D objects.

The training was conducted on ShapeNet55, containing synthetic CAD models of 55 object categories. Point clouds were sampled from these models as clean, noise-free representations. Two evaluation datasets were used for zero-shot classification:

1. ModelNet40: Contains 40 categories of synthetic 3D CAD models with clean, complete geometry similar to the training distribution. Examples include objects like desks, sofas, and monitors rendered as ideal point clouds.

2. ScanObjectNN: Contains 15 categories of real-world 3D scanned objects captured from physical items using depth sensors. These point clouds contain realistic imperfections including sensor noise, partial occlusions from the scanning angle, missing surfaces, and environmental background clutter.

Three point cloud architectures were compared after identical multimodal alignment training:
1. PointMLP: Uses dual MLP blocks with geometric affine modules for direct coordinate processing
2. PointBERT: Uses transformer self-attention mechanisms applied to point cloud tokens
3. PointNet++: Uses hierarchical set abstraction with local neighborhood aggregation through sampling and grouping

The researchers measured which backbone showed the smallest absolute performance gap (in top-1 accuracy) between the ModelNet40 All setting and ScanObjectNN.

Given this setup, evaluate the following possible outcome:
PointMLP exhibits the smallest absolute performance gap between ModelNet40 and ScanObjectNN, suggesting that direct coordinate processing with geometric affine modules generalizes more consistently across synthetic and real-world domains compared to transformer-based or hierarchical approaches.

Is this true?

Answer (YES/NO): NO